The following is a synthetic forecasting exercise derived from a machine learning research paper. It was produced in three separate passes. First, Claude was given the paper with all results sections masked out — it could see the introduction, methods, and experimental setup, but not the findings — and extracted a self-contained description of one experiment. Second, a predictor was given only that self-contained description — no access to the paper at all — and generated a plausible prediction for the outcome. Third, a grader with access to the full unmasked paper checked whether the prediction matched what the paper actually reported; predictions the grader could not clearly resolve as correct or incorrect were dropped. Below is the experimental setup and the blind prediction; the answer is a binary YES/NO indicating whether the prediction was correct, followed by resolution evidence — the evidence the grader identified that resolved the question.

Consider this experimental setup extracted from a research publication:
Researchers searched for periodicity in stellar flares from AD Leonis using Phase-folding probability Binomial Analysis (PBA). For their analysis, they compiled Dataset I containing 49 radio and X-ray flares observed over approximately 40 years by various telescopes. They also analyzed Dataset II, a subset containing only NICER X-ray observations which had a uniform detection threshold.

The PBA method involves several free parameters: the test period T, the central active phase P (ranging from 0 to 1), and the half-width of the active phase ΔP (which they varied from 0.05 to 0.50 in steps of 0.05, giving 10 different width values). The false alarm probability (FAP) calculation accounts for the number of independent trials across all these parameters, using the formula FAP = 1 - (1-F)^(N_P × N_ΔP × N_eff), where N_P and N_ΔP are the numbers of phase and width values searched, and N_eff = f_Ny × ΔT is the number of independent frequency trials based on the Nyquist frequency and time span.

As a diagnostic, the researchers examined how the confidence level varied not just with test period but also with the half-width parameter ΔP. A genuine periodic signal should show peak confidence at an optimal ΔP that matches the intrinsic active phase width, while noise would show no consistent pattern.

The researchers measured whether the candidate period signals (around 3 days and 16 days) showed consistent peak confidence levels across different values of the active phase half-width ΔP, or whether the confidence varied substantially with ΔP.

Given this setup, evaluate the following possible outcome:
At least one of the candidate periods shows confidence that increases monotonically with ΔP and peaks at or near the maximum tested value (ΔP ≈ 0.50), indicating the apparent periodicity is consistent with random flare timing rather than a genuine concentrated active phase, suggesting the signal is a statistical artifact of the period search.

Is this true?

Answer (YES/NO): NO